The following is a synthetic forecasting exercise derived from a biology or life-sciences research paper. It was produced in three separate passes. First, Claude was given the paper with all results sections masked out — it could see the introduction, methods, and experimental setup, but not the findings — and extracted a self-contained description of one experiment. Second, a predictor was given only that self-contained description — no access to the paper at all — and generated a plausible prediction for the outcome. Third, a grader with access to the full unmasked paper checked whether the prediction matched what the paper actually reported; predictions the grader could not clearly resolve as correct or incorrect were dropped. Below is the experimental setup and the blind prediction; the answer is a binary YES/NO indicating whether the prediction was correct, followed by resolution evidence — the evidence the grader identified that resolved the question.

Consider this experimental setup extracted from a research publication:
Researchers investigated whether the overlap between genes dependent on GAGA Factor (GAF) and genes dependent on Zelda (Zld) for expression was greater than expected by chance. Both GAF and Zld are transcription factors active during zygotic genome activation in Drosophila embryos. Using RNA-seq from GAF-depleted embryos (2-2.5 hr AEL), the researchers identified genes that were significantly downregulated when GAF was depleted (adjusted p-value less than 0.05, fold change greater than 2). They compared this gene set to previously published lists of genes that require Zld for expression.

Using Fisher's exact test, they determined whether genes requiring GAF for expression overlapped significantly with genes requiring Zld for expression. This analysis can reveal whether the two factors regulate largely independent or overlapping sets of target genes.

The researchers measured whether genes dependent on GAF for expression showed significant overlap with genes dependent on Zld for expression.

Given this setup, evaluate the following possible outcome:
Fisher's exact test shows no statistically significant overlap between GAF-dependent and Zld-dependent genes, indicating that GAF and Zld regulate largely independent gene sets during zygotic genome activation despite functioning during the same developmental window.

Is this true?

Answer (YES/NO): NO